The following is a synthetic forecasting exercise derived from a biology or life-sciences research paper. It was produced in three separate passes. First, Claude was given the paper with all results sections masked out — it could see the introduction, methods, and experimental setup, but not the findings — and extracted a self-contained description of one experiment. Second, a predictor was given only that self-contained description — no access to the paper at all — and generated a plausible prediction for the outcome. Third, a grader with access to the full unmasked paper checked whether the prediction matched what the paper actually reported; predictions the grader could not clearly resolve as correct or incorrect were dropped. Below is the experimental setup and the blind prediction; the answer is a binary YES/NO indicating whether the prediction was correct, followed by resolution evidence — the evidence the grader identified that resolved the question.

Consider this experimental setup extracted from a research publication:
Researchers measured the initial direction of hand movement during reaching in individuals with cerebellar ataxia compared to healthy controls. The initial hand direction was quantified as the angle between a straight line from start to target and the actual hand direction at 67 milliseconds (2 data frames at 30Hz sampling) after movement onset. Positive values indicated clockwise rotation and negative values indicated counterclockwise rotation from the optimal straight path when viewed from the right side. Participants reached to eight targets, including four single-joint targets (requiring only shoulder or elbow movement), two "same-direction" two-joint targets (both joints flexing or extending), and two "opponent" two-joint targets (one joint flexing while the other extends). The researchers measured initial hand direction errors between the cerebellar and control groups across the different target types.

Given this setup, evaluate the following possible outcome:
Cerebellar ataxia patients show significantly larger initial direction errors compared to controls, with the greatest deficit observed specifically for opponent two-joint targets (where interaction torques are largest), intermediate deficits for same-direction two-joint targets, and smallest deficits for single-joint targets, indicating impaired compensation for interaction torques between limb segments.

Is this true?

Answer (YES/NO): NO